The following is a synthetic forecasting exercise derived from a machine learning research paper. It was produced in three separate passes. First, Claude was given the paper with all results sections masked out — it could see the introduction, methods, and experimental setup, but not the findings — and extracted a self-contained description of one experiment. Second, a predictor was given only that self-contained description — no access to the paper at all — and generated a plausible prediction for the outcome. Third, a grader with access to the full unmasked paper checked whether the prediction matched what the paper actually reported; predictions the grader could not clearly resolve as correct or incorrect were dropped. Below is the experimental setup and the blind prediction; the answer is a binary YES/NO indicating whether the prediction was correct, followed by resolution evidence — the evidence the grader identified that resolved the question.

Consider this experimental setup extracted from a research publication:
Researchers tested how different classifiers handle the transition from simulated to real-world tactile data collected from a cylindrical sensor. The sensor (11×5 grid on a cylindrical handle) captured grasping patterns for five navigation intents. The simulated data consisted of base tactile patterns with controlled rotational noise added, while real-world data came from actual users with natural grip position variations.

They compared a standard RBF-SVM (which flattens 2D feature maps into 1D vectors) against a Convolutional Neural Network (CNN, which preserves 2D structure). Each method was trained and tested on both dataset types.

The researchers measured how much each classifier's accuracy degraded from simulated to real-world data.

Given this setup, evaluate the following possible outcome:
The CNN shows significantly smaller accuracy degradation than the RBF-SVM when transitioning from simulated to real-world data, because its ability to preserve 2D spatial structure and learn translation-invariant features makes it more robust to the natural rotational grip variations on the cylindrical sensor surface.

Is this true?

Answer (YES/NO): YES